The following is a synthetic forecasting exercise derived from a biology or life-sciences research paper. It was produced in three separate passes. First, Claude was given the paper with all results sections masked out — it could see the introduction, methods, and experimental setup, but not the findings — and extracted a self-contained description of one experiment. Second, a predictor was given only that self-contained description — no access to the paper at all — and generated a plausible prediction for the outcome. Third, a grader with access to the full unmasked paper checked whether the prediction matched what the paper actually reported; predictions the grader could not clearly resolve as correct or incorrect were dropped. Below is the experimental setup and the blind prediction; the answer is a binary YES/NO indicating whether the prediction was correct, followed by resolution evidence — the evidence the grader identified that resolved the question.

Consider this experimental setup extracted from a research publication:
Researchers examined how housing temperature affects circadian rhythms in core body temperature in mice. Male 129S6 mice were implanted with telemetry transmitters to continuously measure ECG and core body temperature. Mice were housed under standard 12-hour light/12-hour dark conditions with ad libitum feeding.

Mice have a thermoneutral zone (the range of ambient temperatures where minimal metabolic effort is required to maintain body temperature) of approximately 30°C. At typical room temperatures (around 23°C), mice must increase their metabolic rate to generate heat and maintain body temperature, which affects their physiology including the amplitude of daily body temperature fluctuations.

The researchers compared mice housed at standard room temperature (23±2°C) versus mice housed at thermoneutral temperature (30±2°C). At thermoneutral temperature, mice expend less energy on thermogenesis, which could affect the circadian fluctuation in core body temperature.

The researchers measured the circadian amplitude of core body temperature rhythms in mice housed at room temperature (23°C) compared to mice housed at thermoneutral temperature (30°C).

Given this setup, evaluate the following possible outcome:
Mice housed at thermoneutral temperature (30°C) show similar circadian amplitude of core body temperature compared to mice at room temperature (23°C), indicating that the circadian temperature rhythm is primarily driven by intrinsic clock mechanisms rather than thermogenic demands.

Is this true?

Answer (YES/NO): YES